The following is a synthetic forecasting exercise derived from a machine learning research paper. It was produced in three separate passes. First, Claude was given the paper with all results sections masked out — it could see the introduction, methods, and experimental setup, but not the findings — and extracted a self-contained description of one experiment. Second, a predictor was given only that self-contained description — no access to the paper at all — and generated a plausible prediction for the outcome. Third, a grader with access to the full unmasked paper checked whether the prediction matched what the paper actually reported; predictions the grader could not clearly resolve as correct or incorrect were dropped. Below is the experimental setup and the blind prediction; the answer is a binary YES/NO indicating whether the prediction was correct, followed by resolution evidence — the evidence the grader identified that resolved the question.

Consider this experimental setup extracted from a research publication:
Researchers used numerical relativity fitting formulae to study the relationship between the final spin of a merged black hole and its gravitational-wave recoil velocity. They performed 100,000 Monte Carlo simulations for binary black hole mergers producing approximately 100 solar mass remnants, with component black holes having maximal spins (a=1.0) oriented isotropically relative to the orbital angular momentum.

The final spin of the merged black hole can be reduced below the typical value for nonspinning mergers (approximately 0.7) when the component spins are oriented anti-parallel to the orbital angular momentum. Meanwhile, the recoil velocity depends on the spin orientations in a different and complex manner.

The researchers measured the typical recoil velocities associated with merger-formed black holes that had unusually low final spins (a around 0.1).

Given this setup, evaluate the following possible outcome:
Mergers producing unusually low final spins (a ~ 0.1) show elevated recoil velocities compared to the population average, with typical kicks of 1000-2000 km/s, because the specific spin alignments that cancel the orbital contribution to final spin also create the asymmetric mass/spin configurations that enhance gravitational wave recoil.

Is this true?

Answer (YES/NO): NO